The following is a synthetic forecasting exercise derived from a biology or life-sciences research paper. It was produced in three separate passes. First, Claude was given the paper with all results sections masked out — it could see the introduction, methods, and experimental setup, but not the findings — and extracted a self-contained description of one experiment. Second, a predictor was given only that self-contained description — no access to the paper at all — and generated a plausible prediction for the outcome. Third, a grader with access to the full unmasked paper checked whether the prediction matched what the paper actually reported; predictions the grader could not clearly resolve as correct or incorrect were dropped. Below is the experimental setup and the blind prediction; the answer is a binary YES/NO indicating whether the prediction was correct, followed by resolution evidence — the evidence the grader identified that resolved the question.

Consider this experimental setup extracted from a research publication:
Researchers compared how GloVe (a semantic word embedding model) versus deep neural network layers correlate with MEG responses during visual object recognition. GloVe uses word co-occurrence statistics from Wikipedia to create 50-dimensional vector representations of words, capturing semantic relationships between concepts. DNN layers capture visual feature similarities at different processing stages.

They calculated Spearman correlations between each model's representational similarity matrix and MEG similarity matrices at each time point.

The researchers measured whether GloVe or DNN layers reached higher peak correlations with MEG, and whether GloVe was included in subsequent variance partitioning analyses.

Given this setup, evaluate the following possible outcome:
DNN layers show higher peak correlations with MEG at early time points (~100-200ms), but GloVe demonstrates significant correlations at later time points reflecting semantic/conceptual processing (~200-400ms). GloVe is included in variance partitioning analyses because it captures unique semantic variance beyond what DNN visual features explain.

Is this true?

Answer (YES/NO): NO